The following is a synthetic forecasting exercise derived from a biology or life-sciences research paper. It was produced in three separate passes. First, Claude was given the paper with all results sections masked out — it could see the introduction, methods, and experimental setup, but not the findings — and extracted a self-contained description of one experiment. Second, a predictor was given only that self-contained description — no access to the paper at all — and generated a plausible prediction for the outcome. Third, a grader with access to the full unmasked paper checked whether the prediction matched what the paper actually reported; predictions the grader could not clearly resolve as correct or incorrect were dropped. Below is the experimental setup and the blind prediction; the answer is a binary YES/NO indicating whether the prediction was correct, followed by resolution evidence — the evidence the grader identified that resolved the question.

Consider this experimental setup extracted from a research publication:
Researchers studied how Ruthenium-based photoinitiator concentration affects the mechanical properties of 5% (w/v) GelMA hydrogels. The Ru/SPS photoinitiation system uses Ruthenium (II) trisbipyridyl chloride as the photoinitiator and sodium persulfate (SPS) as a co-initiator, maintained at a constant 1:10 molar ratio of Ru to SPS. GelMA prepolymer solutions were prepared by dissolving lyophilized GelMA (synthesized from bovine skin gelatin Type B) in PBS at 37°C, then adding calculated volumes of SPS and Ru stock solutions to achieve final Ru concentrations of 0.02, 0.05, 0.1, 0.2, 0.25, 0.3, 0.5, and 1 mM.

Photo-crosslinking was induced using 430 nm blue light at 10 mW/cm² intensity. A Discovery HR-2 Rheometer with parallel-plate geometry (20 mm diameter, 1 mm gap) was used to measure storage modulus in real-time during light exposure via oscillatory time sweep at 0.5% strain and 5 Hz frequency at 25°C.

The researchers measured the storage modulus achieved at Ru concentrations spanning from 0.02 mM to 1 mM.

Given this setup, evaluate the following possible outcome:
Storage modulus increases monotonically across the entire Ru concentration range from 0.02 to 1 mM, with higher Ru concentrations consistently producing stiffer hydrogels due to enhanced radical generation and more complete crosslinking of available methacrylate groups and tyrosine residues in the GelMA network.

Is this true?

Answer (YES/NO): NO